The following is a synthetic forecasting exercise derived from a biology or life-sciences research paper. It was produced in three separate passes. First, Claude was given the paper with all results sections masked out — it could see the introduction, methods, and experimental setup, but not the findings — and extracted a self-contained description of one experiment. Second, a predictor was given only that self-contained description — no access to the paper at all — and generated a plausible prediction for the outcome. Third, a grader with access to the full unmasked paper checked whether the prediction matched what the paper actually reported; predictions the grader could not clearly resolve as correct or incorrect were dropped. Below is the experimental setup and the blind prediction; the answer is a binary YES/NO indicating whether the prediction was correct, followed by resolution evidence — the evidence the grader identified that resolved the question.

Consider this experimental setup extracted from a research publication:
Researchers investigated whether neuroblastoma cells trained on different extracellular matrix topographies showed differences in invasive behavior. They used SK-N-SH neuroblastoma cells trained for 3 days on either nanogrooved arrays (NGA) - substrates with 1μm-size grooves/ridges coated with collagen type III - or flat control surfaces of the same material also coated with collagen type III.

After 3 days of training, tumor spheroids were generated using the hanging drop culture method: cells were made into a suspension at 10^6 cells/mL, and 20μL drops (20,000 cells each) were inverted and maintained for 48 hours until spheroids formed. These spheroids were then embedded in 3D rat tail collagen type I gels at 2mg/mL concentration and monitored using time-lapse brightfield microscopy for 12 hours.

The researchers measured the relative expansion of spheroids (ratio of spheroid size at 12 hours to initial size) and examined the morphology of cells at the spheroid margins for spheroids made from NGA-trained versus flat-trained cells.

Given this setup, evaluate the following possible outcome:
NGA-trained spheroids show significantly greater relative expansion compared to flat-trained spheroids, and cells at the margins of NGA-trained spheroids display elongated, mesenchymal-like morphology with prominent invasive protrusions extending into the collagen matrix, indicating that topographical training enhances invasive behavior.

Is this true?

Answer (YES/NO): YES